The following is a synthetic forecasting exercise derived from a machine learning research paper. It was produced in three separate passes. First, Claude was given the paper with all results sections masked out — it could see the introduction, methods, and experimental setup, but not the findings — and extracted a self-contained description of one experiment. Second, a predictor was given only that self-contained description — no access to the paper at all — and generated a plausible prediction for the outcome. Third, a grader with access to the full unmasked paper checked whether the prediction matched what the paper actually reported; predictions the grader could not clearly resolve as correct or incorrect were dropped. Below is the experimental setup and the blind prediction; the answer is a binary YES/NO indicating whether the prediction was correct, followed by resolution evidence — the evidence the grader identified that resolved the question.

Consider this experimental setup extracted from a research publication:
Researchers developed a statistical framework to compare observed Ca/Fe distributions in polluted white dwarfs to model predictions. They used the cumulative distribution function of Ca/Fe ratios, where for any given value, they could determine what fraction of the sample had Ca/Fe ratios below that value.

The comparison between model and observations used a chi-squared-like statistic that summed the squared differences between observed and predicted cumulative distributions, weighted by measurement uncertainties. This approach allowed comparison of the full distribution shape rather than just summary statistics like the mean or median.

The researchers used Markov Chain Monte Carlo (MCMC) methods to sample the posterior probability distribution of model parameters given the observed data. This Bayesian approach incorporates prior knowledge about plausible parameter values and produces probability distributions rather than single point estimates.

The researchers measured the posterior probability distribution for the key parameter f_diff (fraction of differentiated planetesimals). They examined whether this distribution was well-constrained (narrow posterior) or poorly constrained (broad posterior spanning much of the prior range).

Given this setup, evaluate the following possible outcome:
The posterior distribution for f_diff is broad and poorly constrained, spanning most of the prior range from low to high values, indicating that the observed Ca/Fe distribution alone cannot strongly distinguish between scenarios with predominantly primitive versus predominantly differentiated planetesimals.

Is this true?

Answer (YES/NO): NO